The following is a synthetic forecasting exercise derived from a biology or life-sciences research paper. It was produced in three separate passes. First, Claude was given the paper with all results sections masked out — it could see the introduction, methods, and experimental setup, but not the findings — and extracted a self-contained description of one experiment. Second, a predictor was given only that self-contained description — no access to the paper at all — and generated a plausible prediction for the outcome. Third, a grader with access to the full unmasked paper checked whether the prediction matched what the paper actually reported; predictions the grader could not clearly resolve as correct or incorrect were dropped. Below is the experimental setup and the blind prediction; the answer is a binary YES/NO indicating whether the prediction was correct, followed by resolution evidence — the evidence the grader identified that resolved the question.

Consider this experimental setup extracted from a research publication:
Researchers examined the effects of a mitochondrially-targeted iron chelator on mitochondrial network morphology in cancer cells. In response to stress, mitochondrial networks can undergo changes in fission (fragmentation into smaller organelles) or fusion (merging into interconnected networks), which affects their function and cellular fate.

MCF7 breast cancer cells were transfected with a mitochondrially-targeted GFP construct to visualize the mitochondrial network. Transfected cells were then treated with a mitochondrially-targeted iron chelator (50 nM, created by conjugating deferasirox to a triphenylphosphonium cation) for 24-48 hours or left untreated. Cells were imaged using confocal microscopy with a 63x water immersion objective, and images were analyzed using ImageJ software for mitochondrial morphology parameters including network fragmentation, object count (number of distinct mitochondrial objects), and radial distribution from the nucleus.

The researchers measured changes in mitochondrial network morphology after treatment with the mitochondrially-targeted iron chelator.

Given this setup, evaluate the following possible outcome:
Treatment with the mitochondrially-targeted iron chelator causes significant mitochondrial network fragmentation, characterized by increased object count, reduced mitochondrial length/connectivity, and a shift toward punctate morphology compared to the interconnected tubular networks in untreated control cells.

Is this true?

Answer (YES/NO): YES